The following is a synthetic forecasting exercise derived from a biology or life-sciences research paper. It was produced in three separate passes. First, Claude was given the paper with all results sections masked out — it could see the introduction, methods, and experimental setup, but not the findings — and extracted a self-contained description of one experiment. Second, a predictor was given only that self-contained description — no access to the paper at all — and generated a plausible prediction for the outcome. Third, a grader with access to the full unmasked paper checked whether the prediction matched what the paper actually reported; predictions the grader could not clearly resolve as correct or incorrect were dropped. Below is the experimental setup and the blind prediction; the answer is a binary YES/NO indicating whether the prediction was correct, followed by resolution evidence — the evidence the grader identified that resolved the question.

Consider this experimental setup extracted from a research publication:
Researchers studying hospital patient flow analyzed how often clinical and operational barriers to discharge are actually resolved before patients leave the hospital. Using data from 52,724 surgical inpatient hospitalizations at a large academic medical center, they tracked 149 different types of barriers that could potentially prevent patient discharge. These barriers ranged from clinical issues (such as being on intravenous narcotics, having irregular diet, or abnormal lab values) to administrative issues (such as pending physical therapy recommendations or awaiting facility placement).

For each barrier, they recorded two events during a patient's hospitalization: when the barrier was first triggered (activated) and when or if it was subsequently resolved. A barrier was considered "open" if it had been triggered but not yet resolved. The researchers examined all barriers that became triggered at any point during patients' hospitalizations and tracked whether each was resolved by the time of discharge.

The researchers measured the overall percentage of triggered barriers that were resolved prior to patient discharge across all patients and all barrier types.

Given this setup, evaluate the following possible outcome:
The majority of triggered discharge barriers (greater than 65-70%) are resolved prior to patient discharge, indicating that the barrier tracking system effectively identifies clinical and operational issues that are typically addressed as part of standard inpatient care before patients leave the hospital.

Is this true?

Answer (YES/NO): NO